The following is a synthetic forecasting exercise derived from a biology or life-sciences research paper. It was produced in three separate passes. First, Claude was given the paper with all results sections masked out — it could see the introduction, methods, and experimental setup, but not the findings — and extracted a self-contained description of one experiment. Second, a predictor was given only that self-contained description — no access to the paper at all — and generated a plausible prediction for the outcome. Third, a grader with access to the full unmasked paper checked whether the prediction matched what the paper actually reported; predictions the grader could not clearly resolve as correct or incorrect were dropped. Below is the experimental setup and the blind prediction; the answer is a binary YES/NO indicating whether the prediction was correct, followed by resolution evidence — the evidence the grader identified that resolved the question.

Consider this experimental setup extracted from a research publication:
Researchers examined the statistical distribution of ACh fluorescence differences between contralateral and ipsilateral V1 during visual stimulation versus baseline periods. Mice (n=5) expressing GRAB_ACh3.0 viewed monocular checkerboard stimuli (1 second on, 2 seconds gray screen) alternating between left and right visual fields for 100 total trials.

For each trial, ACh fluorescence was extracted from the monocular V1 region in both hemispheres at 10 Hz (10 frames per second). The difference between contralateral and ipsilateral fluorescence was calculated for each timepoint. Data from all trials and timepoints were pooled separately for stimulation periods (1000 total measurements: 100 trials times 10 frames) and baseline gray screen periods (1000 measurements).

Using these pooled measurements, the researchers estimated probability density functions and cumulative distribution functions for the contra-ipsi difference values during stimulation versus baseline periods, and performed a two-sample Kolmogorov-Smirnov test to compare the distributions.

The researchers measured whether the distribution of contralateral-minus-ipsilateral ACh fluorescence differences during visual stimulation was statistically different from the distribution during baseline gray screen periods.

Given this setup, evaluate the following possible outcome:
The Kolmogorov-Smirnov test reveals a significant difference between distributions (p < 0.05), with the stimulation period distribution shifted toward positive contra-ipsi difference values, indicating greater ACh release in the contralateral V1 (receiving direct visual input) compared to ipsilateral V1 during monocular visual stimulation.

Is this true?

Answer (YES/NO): YES